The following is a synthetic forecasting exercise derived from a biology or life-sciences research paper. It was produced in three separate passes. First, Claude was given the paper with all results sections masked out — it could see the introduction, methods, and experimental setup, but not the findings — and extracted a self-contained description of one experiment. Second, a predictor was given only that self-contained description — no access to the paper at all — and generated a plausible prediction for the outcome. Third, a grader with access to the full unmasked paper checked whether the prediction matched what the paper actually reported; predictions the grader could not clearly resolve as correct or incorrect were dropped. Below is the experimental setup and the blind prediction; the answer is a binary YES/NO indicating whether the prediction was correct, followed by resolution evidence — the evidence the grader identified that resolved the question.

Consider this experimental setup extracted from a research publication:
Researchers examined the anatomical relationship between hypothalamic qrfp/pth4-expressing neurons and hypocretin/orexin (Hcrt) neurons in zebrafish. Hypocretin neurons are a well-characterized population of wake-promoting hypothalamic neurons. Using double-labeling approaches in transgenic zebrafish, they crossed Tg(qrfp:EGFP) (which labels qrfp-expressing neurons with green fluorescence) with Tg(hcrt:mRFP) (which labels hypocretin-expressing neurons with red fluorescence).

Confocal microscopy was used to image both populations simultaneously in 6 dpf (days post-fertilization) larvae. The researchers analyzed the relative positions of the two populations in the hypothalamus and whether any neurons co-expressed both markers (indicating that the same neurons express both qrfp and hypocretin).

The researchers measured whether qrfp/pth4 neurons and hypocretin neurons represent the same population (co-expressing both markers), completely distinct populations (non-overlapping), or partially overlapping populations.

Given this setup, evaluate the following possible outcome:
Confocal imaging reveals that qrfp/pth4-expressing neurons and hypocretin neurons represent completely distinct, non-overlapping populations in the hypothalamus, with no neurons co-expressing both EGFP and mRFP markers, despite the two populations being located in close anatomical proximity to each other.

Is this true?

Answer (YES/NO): NO